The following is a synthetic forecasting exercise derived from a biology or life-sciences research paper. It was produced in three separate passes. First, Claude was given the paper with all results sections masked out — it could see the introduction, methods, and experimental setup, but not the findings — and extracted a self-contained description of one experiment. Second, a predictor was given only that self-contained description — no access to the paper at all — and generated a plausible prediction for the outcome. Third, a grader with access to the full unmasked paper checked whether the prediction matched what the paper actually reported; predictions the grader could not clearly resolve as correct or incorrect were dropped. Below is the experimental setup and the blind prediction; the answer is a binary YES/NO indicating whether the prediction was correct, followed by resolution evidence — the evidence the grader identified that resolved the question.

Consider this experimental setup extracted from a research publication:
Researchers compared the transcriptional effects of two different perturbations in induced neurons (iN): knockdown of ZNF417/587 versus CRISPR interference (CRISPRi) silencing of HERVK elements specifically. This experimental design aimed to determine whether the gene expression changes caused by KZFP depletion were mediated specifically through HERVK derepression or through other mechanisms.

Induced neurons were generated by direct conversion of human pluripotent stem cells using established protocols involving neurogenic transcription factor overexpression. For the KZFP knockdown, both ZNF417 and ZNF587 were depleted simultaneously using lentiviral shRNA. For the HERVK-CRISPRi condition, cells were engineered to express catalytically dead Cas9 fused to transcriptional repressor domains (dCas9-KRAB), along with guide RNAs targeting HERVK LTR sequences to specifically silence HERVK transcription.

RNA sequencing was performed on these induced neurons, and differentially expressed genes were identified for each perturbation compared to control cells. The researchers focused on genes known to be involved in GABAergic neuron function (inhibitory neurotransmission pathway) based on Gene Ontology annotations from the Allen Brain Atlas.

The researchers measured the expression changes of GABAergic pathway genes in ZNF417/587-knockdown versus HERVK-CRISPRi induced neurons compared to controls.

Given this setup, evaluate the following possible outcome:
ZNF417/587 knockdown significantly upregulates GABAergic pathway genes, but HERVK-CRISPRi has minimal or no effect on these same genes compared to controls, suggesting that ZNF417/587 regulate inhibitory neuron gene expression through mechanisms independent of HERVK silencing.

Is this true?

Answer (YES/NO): NO